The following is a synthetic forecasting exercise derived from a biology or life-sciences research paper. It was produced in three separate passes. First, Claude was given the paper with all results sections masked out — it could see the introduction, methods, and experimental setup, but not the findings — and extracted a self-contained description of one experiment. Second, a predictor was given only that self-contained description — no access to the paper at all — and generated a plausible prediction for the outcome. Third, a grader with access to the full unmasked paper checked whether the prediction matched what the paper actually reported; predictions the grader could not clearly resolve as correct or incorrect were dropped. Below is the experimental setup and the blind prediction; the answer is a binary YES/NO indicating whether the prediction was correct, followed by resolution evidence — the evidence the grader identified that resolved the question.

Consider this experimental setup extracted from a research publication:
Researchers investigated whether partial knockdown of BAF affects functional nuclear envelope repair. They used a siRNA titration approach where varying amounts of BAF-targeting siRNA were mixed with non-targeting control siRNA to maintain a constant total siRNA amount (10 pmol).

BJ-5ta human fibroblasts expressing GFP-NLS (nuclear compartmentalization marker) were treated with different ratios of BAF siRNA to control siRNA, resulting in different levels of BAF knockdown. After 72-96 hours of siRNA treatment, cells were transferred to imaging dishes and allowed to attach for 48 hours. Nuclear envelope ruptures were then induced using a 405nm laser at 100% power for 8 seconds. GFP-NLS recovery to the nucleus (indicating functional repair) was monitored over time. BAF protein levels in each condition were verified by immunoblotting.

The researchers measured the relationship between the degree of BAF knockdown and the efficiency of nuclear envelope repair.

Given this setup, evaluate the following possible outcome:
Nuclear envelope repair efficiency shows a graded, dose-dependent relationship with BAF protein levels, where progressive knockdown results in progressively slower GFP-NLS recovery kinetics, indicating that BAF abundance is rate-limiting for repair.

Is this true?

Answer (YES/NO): YES